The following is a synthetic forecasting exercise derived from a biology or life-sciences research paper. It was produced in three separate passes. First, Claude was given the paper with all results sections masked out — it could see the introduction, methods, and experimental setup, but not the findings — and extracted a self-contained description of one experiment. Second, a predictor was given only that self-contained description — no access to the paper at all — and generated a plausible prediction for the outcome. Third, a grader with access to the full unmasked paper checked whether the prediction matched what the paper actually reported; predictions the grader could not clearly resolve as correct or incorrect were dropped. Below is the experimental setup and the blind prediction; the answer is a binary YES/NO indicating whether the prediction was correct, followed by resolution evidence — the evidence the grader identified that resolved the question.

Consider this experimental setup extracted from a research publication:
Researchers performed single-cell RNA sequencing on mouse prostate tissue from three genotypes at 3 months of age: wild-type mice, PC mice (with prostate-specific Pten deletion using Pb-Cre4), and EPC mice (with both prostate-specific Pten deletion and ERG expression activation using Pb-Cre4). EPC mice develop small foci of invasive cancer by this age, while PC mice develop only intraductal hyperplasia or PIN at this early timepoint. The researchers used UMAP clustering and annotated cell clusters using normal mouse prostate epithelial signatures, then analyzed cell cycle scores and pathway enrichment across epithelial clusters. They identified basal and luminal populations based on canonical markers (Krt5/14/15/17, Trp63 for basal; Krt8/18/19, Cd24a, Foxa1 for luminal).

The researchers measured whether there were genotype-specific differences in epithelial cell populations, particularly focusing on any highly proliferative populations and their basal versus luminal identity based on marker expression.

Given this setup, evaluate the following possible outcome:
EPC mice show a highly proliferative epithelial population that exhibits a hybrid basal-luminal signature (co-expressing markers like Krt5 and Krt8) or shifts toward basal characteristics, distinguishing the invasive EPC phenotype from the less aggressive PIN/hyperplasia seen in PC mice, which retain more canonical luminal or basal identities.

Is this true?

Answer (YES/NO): NO